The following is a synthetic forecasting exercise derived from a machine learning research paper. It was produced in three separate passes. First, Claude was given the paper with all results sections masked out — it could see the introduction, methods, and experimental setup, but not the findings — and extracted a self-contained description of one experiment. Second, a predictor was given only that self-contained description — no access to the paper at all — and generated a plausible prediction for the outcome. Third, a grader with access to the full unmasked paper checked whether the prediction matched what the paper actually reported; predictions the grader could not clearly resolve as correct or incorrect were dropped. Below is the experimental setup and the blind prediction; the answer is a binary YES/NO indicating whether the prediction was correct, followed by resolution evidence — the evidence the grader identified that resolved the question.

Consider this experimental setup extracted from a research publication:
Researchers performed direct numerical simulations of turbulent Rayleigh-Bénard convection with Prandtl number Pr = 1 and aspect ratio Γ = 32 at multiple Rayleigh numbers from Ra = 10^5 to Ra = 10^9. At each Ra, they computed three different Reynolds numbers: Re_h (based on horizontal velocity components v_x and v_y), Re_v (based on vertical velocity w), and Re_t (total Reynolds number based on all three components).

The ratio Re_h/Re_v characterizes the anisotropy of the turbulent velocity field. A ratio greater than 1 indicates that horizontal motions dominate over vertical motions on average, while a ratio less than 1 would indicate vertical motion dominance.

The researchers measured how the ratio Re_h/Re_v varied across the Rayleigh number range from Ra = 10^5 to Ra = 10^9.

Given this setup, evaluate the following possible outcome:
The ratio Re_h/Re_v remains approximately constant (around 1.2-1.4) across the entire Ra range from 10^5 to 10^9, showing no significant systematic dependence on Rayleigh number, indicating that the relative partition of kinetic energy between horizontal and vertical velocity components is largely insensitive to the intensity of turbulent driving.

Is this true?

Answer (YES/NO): NO